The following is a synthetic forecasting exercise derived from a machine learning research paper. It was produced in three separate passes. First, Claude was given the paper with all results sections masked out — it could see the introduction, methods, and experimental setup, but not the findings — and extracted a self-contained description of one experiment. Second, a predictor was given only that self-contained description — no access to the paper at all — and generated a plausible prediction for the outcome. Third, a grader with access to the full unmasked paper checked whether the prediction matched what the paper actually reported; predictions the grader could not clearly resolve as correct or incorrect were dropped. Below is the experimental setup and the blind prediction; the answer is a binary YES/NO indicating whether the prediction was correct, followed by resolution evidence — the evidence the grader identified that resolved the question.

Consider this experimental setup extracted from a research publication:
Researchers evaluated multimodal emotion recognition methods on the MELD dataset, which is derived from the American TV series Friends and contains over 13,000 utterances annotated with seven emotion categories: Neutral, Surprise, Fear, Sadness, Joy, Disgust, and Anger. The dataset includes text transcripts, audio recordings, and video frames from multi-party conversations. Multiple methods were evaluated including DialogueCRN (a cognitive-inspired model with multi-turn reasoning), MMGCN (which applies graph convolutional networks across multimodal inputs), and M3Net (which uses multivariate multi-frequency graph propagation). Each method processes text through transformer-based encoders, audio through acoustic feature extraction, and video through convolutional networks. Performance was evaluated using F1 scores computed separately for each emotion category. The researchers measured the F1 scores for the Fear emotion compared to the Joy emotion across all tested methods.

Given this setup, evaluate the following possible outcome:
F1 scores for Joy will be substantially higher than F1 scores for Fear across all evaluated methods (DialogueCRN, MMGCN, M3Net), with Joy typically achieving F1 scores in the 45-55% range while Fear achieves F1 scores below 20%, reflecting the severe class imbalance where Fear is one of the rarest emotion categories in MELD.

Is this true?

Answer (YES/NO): NO